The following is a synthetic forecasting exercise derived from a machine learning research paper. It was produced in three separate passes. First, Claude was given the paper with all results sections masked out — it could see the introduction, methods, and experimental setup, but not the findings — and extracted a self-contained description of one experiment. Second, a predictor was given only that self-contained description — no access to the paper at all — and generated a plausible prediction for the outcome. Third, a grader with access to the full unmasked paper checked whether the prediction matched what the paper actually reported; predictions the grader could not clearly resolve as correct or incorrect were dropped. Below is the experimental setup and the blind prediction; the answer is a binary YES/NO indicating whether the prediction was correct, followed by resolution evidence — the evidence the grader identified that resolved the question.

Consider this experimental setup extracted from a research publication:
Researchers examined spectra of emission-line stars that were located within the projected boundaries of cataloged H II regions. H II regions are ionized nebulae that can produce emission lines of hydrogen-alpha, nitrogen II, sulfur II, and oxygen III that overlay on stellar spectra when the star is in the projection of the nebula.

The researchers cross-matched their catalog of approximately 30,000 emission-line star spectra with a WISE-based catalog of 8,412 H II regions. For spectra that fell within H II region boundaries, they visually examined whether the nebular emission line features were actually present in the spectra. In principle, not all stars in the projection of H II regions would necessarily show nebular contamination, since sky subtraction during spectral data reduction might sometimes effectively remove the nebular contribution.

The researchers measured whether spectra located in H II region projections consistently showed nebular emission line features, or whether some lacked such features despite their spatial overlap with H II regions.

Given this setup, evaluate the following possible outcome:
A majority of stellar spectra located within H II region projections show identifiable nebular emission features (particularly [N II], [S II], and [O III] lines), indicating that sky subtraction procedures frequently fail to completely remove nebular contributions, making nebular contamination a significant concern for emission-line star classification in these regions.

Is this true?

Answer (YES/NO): YES